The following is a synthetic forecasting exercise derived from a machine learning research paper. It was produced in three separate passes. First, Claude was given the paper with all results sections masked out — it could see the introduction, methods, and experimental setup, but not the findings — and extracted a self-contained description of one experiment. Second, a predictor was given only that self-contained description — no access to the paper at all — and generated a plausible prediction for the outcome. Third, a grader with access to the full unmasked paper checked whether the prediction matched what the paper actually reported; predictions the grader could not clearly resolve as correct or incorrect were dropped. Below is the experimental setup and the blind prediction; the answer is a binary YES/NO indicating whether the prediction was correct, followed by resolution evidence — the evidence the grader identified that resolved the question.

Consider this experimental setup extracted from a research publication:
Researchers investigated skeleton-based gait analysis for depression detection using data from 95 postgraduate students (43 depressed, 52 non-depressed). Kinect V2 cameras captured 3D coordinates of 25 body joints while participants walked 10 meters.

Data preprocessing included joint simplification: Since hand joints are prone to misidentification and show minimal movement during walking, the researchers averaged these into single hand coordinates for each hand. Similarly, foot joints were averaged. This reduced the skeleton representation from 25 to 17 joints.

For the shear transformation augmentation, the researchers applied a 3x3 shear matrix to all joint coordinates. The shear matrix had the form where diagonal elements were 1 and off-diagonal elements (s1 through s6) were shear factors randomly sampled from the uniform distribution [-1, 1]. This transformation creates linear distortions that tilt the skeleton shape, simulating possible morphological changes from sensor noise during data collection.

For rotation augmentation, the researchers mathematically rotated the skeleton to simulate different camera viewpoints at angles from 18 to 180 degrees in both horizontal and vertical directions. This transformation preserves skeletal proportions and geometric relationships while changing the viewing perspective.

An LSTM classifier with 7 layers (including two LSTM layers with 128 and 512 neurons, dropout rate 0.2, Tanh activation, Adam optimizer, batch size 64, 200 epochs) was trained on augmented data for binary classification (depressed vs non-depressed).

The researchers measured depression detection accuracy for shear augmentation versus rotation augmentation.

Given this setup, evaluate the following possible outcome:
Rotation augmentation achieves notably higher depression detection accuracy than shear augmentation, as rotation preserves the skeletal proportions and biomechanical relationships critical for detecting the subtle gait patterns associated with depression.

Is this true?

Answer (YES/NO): YES